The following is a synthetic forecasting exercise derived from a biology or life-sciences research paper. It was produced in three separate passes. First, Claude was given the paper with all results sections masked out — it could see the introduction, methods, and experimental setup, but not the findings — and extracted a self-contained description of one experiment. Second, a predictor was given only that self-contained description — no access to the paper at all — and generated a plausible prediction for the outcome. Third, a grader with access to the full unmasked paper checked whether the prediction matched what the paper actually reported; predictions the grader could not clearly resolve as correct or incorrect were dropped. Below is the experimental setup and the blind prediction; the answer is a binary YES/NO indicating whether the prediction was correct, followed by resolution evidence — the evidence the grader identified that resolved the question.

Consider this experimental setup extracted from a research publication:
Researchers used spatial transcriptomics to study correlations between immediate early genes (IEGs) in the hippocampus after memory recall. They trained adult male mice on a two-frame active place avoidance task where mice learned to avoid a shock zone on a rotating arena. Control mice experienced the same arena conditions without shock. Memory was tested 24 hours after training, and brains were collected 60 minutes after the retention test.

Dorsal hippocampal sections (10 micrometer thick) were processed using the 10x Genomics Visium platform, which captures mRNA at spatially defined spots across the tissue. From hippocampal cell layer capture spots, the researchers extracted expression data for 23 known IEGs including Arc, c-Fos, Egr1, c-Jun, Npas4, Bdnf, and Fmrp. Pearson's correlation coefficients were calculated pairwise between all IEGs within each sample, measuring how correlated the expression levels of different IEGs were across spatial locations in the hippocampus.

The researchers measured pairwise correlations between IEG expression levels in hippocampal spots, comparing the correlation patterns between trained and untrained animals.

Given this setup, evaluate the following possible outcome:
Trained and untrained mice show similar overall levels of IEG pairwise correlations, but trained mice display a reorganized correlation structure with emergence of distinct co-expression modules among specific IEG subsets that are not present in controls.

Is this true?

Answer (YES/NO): NO